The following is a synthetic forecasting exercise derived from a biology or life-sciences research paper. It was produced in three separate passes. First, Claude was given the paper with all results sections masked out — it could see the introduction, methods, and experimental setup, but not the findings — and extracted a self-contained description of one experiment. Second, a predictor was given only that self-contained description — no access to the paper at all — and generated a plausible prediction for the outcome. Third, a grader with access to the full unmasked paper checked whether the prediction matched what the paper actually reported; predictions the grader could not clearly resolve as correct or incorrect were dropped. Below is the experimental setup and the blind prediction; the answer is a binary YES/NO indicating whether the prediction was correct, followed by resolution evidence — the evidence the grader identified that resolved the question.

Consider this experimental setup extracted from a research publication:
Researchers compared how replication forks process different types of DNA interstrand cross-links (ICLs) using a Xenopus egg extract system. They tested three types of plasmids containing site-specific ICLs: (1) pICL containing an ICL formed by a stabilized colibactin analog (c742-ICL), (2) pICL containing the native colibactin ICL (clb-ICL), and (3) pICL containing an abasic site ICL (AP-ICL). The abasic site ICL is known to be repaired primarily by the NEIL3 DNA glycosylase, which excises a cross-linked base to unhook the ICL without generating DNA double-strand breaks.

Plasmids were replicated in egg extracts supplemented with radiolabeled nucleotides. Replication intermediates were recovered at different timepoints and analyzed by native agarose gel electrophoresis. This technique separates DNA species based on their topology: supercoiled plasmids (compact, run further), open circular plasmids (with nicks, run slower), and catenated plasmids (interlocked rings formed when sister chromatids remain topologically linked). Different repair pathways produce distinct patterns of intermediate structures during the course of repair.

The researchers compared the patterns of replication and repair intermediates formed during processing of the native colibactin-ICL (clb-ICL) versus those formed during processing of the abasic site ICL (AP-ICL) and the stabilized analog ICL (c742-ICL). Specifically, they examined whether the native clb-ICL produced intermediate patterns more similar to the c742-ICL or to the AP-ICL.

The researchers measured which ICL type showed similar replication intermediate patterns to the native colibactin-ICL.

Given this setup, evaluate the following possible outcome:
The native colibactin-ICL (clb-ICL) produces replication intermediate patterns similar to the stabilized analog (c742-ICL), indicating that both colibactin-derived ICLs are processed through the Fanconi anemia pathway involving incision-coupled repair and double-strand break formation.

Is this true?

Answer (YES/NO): YES